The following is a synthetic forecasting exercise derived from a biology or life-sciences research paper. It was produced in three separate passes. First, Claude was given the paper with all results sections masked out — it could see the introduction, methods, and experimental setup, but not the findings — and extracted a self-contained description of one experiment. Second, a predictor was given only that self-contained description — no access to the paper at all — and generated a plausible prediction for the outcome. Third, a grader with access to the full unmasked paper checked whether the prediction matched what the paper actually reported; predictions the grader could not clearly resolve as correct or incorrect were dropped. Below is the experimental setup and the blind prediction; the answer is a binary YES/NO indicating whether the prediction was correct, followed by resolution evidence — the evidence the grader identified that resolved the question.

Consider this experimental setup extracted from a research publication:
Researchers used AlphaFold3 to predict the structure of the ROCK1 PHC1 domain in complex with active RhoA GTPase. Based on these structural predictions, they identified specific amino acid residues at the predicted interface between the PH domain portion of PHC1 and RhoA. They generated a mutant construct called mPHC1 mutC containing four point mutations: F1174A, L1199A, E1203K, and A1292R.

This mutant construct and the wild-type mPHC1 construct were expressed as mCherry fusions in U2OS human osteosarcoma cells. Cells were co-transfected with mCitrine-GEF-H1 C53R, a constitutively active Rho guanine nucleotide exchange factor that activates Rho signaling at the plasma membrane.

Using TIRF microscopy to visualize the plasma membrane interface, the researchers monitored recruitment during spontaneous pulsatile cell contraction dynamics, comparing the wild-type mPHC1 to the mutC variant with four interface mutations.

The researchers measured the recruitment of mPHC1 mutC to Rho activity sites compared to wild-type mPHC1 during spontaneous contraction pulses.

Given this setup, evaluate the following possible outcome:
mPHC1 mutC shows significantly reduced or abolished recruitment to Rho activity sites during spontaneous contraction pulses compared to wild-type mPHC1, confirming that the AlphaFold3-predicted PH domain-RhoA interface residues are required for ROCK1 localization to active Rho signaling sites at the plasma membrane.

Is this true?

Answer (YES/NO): YES